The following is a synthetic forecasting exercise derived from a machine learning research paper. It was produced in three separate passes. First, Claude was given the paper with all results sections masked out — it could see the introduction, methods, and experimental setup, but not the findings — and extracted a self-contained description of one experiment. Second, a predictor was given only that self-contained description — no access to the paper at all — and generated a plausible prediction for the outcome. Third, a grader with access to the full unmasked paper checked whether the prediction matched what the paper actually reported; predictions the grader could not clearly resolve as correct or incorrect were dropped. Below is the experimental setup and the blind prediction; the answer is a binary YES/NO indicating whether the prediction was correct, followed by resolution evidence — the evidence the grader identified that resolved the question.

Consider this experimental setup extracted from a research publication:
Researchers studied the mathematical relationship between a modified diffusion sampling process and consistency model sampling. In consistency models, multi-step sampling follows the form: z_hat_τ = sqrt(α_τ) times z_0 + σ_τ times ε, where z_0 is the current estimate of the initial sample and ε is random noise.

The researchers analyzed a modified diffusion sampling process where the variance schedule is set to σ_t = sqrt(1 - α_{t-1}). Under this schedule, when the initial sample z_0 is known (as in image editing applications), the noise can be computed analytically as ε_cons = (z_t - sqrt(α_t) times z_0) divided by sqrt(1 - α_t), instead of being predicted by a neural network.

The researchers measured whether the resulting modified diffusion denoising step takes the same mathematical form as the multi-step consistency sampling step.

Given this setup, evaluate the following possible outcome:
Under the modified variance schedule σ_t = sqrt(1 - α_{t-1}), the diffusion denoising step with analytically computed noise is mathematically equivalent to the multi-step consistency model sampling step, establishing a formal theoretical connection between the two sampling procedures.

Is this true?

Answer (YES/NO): YES